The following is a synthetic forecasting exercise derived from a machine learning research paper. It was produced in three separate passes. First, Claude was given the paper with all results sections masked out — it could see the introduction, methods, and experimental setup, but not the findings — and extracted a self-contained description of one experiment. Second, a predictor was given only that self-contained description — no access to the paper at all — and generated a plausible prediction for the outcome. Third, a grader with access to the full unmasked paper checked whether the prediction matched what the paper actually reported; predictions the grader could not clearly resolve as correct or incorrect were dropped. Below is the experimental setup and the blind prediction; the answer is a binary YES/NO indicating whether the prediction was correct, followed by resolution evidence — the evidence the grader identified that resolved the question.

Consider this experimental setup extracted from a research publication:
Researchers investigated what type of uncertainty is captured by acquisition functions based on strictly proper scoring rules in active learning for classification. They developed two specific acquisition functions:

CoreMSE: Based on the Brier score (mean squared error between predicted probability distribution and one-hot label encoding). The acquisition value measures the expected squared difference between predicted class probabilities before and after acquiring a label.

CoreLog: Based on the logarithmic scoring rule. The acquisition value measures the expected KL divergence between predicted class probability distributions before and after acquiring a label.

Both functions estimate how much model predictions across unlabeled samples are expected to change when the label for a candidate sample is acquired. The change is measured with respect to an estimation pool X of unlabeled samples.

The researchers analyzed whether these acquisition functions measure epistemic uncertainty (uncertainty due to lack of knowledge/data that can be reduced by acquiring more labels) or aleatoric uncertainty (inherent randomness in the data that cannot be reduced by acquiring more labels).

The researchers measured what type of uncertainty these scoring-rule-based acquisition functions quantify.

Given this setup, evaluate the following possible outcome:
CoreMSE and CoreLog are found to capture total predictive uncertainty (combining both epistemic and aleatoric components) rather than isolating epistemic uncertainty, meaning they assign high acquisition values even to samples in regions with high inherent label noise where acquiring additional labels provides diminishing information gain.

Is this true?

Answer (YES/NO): NO